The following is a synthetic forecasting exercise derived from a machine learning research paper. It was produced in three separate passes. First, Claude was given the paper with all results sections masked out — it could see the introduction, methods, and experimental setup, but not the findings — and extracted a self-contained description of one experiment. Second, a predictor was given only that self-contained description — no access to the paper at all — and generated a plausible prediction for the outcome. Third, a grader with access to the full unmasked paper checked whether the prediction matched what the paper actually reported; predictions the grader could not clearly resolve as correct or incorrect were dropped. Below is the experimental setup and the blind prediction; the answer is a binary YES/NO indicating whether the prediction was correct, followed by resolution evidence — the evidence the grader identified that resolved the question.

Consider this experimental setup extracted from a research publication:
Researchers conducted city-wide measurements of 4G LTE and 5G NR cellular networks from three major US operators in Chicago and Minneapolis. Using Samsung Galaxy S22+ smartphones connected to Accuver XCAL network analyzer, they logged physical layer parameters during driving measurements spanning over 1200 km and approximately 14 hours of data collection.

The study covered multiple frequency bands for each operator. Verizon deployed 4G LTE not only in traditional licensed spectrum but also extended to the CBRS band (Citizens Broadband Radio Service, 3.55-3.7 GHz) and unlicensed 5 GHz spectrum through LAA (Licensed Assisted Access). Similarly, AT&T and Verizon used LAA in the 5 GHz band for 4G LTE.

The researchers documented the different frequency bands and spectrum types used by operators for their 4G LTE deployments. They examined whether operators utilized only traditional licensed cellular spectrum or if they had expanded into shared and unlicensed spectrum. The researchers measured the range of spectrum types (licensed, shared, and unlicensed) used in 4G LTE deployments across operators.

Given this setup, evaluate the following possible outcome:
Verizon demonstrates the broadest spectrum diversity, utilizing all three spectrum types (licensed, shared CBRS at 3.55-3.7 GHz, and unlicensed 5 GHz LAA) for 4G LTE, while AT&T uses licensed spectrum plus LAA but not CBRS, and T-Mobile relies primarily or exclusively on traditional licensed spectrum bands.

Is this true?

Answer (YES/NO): YES